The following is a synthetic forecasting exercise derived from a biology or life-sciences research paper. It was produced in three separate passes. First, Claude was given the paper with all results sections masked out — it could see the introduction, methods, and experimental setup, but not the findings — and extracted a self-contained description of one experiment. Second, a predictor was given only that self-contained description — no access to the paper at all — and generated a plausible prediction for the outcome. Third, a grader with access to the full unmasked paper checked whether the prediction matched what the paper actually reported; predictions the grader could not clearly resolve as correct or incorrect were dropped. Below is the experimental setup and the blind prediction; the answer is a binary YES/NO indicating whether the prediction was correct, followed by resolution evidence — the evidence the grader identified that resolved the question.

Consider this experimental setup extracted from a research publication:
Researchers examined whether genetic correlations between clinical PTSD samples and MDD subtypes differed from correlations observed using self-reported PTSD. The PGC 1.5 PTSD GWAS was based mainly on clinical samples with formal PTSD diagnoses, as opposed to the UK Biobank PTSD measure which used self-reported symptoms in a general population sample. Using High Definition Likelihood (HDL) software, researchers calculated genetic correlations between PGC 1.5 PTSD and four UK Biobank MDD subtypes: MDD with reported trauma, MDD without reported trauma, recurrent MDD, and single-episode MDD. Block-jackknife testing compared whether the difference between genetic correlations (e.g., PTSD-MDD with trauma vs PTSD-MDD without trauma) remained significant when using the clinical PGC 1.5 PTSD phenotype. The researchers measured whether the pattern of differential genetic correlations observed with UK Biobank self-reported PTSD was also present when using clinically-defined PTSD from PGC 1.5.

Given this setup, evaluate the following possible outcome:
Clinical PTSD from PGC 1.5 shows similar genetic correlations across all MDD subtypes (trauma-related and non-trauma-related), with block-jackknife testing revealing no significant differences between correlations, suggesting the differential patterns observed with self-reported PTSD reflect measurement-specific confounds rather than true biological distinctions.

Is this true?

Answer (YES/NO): NO